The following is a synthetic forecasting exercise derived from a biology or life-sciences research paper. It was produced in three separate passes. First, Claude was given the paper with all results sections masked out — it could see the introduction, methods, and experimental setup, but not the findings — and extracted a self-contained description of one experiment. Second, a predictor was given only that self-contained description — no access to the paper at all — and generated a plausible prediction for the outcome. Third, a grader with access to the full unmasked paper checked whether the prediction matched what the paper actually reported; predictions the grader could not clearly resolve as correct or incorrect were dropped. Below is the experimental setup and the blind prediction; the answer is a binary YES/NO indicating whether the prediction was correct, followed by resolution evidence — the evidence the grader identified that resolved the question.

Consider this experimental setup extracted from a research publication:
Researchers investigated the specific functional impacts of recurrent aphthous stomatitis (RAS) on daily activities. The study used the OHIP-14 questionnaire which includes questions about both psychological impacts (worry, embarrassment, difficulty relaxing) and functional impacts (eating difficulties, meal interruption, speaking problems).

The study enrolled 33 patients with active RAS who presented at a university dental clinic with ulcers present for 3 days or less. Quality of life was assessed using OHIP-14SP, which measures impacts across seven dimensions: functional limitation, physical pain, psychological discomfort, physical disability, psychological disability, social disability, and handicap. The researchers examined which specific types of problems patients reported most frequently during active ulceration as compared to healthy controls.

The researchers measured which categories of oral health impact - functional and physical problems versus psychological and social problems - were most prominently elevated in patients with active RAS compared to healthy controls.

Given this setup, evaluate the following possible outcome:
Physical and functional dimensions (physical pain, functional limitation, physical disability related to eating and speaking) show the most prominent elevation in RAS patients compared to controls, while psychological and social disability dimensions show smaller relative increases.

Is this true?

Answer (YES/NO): NO